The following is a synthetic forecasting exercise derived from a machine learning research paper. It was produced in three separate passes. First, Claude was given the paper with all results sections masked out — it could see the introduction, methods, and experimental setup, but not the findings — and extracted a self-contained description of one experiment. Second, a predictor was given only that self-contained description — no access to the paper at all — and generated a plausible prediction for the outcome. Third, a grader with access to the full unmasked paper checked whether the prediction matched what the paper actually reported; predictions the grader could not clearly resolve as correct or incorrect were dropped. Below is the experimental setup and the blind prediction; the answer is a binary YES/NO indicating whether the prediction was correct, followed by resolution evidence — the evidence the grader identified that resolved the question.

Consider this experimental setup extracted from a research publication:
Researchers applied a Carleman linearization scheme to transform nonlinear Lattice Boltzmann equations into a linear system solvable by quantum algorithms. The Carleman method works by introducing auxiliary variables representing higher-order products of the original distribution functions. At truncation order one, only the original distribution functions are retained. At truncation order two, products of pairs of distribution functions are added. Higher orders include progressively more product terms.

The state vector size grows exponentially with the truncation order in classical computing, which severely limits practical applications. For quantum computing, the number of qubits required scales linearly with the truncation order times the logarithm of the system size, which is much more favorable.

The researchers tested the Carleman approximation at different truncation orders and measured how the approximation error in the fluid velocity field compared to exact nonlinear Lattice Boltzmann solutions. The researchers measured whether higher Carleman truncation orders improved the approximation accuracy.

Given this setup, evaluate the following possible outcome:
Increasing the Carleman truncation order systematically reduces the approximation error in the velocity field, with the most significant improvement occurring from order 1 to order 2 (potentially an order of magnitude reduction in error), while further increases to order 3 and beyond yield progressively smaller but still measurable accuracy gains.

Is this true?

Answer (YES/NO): NO